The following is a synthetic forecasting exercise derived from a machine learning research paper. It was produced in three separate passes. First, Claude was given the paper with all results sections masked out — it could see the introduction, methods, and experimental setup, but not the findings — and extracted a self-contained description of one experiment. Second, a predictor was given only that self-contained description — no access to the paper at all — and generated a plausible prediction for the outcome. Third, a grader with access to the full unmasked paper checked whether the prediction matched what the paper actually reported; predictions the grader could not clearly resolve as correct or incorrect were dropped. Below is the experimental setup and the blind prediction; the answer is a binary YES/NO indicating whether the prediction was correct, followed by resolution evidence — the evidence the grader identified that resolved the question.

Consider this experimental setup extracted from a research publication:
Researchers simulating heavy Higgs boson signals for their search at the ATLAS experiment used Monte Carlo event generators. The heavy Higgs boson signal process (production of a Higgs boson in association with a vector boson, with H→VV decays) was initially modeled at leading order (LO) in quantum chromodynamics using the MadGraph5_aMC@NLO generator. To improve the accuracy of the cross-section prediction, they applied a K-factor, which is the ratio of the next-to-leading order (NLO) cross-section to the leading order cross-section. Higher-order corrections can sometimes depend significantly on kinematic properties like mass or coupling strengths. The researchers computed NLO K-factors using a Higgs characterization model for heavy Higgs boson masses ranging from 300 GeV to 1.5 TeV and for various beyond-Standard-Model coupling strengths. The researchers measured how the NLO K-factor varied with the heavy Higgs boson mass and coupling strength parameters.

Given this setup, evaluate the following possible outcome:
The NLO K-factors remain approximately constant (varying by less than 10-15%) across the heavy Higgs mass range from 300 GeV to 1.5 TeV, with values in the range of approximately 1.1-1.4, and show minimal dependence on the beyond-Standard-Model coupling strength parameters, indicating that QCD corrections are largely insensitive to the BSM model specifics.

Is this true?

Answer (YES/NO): YES